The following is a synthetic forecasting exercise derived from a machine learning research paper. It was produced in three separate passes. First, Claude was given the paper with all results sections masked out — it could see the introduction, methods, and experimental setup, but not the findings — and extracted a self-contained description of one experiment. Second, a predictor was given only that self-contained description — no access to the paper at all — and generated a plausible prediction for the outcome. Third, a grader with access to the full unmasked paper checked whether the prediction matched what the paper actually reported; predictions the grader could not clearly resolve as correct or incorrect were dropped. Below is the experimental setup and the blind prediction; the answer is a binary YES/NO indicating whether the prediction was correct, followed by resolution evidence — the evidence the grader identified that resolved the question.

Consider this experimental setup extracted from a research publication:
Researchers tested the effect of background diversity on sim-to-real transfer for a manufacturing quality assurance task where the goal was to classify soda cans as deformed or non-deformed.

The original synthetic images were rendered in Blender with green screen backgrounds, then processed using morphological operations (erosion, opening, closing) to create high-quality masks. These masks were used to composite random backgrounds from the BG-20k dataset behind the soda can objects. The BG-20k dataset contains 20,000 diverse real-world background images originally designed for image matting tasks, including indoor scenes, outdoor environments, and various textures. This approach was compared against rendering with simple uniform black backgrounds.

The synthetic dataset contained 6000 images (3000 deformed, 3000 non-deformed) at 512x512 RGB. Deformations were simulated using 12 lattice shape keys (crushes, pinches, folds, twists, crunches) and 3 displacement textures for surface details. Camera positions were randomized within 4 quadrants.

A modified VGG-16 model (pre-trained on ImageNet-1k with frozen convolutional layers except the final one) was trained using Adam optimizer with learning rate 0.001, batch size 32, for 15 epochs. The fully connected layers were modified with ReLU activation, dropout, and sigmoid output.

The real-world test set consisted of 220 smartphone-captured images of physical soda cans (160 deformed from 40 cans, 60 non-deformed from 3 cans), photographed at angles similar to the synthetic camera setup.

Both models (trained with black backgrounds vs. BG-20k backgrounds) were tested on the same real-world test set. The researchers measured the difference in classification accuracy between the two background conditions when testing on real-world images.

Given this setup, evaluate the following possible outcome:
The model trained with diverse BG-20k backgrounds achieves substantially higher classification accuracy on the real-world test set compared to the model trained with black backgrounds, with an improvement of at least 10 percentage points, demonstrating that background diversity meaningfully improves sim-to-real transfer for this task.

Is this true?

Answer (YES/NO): YES